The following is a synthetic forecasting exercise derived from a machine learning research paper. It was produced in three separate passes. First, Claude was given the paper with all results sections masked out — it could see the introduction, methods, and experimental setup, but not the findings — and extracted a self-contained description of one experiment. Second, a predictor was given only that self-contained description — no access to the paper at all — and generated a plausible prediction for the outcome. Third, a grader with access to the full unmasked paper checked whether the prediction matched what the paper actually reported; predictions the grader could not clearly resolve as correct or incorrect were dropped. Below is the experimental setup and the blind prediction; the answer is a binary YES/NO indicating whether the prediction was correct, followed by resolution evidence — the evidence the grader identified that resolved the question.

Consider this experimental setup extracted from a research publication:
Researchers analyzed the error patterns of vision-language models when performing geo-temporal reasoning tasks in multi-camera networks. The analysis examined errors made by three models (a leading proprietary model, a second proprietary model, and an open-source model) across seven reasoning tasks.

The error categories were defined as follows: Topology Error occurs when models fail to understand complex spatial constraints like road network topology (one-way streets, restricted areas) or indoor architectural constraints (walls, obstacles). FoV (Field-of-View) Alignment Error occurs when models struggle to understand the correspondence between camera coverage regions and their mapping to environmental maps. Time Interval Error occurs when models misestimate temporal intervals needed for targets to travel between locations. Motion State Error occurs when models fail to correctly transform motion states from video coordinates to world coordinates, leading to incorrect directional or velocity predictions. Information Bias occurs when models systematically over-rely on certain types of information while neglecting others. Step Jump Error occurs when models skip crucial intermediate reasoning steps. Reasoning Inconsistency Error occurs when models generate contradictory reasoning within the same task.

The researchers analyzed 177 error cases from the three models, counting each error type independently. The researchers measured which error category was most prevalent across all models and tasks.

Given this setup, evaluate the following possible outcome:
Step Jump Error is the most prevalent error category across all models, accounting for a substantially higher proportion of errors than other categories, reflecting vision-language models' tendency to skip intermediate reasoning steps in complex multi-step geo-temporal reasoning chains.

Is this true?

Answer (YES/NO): NO